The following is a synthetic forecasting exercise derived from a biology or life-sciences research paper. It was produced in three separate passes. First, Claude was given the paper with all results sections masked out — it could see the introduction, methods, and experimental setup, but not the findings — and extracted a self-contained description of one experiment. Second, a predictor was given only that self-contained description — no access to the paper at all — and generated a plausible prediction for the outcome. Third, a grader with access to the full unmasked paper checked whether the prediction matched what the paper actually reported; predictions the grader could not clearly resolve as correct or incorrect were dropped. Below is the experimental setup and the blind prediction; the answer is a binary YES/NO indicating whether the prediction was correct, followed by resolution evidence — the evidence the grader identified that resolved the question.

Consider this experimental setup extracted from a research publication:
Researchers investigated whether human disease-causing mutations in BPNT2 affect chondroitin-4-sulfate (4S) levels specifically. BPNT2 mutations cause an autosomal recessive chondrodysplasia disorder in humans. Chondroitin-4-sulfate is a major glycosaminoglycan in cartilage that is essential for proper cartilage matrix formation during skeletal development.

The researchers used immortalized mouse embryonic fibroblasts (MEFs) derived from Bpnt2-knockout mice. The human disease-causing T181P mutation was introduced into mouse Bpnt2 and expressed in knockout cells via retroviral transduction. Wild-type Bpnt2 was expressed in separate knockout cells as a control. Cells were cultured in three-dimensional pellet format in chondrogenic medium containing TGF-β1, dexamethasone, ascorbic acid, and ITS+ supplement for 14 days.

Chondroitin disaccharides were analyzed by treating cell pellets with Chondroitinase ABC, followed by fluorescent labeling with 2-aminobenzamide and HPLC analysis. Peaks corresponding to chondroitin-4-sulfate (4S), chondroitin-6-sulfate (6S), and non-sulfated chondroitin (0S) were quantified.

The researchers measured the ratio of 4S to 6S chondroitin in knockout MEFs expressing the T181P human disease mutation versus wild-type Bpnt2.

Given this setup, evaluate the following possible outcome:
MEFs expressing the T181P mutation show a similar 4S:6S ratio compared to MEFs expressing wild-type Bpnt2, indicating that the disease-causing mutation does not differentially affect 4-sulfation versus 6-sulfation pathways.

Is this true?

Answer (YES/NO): NO